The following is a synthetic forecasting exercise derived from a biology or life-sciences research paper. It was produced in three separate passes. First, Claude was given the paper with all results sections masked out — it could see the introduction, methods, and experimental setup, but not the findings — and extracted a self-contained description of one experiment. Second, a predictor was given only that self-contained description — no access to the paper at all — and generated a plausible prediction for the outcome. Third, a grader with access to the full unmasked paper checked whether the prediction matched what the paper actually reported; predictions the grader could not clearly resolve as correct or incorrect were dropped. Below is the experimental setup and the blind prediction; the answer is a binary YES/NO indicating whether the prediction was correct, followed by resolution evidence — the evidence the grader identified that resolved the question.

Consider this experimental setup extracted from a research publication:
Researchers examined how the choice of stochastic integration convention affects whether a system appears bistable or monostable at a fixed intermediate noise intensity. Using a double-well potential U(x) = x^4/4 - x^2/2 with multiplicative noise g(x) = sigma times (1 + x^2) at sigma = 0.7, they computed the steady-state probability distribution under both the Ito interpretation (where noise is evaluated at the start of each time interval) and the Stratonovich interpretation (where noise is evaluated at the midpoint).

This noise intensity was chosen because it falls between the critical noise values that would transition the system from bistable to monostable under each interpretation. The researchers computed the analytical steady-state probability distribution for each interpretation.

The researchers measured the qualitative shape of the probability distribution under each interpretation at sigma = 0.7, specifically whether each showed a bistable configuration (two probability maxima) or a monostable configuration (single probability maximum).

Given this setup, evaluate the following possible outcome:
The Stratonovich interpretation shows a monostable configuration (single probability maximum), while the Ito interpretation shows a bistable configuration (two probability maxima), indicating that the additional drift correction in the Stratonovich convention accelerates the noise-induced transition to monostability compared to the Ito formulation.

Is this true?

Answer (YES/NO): NO